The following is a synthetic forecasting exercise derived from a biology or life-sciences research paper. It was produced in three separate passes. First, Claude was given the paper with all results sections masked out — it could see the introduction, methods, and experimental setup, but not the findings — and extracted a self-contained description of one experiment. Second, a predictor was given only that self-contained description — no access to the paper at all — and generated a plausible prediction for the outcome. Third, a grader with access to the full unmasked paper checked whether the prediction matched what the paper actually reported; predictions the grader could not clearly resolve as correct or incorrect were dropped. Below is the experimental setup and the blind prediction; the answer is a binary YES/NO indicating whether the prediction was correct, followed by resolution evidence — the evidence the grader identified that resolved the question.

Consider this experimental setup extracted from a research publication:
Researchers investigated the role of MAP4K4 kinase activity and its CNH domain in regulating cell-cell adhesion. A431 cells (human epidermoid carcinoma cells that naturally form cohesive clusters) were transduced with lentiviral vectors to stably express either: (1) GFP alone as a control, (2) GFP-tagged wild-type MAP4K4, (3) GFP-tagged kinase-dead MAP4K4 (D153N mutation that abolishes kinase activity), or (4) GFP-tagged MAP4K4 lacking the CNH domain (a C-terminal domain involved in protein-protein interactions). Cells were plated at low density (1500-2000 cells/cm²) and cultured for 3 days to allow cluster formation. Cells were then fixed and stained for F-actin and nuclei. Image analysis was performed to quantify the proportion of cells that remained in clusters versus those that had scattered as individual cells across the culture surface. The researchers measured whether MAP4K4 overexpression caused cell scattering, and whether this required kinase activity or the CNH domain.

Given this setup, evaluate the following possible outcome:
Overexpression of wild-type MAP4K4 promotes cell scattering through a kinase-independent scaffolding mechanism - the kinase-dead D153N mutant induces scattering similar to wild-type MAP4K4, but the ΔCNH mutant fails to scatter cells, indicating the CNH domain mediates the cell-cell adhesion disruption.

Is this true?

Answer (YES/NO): NO